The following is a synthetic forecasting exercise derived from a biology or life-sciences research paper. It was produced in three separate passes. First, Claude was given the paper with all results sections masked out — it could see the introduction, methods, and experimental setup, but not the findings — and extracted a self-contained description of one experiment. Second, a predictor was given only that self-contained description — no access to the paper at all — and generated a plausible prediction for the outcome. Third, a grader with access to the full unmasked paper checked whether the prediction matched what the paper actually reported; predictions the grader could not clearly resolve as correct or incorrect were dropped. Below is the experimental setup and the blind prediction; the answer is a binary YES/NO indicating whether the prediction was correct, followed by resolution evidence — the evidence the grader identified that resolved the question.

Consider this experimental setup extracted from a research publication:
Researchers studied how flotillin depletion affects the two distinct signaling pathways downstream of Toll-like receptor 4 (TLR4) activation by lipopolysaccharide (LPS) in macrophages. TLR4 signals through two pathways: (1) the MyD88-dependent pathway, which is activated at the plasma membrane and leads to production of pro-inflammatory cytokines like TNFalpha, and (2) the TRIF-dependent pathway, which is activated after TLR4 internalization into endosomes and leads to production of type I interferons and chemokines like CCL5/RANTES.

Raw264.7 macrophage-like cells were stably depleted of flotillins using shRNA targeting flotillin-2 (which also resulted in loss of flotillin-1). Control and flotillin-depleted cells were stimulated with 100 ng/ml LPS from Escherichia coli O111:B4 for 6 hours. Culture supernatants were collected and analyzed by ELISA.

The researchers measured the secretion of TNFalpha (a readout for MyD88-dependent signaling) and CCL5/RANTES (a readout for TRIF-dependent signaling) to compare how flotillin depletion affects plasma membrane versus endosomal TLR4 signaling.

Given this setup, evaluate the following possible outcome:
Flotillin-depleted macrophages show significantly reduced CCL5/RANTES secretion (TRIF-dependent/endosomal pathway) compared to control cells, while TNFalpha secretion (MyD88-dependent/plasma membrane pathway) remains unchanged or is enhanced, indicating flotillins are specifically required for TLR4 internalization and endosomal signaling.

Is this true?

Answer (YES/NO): NO